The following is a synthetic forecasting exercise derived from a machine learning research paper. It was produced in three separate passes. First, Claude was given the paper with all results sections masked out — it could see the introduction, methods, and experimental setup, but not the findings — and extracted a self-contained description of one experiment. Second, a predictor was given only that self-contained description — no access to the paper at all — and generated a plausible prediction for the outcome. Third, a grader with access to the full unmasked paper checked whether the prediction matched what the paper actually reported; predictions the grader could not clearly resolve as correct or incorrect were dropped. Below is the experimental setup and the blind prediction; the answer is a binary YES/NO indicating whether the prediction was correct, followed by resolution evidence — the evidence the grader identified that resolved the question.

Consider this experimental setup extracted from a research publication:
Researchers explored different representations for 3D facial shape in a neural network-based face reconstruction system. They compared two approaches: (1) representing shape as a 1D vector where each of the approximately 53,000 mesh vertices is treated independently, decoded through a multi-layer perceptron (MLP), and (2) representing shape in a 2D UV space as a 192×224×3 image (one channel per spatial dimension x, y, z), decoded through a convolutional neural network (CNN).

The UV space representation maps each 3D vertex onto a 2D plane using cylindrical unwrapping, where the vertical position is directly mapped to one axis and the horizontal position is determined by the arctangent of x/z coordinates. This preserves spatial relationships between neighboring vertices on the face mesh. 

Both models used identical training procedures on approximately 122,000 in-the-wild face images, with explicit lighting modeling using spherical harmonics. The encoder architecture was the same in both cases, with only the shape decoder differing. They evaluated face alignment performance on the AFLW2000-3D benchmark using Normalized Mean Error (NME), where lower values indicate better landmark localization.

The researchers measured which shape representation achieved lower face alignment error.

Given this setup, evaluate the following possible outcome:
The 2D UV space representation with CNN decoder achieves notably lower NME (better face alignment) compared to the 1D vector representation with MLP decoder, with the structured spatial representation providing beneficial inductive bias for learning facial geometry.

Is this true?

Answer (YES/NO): YES